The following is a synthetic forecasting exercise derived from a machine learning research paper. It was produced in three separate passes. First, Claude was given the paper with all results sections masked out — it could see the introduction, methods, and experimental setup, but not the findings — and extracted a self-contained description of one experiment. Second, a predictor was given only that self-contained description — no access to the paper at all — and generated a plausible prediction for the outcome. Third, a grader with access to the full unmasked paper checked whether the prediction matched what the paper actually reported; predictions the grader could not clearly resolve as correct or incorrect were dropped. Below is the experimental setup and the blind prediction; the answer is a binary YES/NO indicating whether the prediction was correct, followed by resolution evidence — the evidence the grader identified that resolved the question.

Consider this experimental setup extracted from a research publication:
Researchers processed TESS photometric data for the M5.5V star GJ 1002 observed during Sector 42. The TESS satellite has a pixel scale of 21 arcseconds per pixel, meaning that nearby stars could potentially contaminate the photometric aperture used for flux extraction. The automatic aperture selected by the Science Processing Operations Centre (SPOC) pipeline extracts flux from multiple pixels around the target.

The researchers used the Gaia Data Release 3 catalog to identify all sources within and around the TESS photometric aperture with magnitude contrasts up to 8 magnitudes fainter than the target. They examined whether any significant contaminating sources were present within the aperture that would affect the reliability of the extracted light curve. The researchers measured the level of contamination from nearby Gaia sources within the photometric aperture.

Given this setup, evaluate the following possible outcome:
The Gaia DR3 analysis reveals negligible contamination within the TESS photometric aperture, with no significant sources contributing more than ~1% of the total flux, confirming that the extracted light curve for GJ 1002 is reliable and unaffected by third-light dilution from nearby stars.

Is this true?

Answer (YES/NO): YES